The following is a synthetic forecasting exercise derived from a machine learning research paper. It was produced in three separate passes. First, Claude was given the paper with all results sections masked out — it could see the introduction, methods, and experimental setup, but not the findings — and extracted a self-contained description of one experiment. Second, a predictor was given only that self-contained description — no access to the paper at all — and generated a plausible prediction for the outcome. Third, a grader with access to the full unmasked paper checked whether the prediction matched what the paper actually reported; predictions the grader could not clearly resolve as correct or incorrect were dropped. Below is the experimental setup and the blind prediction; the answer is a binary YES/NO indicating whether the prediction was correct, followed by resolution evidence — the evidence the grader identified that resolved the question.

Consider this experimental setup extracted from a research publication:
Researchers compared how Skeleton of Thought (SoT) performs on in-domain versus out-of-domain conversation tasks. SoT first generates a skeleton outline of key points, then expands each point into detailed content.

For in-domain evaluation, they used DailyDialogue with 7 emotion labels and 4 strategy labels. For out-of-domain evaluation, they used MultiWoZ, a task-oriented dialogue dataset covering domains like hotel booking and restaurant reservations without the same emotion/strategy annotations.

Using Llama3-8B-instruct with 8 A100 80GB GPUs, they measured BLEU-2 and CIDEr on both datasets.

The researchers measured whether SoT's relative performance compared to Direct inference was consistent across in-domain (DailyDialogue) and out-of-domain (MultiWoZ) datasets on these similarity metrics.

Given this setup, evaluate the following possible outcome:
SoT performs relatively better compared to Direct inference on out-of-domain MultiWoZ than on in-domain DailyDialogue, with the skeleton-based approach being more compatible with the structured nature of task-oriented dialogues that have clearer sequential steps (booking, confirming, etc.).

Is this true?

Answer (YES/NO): NO